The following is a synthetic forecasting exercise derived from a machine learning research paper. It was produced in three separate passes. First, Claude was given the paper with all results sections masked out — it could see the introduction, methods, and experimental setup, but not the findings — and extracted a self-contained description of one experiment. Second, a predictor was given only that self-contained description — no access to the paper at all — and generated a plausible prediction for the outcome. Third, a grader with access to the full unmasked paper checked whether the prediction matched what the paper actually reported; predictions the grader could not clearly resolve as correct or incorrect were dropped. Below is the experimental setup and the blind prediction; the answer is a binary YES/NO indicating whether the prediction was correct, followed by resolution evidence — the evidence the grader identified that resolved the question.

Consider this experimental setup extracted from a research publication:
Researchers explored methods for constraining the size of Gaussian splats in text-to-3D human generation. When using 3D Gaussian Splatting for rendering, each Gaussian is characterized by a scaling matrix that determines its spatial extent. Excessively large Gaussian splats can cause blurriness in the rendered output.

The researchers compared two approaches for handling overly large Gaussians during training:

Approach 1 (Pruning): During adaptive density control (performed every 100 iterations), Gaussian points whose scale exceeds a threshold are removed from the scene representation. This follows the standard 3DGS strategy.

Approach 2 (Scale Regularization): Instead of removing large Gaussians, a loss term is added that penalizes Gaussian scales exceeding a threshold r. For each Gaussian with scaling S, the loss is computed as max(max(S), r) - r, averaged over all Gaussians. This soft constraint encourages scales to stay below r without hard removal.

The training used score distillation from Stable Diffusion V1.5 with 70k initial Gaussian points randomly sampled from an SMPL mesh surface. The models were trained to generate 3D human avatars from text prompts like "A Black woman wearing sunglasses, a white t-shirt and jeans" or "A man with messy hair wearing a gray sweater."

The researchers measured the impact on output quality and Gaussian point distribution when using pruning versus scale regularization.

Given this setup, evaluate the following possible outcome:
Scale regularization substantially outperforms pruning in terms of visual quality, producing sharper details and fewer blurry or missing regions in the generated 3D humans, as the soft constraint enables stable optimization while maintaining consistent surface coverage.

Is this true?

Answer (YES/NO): YES